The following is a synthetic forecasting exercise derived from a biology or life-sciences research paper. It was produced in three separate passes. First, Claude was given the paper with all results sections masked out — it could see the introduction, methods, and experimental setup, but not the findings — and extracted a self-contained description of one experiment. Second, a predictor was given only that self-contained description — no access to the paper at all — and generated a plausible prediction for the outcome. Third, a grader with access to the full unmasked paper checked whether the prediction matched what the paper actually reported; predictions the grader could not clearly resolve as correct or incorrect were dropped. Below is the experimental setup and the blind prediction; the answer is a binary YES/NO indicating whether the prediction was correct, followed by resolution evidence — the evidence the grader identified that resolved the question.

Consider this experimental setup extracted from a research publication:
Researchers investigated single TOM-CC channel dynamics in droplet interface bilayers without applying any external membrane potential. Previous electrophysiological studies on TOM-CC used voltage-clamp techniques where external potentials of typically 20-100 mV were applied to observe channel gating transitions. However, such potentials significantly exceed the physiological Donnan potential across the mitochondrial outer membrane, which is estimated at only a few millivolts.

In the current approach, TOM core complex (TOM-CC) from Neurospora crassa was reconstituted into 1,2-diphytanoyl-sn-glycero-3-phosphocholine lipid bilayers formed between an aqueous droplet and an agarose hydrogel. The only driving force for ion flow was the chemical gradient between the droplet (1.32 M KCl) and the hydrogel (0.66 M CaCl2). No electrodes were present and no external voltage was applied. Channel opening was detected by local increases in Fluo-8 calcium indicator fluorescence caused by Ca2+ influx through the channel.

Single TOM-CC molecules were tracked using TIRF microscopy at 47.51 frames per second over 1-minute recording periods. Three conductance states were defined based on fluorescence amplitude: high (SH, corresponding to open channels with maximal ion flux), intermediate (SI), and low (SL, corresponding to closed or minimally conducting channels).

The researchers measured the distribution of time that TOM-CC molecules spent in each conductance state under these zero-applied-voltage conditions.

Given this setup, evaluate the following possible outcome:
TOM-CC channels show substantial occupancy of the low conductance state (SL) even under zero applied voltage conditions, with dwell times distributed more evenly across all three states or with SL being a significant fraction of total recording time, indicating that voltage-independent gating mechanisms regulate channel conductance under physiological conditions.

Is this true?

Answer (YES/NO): NO